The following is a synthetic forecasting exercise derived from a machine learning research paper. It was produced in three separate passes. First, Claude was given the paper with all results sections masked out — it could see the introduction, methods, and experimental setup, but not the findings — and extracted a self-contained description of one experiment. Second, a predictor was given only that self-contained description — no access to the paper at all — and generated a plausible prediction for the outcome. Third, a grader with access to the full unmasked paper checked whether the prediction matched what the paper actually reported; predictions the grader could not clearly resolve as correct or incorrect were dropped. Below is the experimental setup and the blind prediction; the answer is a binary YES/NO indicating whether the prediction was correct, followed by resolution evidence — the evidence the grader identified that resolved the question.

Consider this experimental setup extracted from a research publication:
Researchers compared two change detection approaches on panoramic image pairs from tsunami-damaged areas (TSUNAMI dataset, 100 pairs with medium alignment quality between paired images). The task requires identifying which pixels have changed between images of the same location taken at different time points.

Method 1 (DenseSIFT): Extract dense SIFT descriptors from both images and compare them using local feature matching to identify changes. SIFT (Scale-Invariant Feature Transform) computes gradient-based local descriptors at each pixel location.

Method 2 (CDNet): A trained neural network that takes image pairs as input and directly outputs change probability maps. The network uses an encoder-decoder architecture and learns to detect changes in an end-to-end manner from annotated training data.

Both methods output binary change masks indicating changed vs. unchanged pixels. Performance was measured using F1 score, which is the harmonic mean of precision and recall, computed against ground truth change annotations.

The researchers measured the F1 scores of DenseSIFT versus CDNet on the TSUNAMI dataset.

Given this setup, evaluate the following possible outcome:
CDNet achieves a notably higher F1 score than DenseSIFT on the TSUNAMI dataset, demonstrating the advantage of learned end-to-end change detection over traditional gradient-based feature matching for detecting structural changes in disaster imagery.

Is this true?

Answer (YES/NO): YES